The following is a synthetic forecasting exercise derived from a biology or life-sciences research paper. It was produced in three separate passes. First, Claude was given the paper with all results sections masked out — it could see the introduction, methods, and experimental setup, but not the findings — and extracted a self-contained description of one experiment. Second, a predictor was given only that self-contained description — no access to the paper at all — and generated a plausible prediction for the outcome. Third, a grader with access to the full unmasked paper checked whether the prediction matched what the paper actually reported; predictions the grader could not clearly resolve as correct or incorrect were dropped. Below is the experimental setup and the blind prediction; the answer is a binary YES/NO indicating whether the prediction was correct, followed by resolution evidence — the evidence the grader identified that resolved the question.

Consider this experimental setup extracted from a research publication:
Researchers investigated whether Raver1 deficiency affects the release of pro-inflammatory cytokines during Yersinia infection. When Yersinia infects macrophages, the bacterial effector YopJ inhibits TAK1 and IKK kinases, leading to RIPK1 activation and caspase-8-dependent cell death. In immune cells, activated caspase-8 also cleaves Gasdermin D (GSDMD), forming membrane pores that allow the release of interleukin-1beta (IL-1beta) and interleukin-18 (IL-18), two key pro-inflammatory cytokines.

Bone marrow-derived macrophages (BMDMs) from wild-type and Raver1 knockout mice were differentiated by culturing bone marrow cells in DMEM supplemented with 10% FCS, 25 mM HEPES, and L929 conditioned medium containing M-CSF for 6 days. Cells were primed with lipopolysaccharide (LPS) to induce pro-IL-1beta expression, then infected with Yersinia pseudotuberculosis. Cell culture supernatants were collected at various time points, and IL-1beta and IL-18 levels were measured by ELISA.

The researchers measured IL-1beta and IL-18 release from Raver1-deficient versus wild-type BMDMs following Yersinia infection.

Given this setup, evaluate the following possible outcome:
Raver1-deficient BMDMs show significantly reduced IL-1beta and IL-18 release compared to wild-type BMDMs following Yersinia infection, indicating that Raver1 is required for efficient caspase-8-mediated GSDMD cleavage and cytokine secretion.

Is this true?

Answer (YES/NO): YES